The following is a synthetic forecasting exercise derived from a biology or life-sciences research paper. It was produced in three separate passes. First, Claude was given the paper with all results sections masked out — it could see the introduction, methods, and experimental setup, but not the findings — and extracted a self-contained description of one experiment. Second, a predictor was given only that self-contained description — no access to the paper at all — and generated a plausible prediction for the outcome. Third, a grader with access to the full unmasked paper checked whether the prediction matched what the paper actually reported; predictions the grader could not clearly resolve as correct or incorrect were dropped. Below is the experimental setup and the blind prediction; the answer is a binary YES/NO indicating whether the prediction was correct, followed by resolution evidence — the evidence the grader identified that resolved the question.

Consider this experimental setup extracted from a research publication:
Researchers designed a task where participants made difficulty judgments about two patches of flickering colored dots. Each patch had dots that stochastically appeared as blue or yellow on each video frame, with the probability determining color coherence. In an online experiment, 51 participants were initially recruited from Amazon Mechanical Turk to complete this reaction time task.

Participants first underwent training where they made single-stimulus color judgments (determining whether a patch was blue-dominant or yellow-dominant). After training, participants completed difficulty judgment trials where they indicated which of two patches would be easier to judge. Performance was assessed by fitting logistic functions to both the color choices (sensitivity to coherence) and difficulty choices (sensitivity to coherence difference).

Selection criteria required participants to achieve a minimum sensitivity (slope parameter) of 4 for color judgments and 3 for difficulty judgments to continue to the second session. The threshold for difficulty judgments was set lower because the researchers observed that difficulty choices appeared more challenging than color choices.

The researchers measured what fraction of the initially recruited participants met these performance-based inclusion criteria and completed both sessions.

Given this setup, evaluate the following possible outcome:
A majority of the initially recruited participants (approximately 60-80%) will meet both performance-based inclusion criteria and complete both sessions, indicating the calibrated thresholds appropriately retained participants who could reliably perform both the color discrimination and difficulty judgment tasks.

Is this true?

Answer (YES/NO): NO